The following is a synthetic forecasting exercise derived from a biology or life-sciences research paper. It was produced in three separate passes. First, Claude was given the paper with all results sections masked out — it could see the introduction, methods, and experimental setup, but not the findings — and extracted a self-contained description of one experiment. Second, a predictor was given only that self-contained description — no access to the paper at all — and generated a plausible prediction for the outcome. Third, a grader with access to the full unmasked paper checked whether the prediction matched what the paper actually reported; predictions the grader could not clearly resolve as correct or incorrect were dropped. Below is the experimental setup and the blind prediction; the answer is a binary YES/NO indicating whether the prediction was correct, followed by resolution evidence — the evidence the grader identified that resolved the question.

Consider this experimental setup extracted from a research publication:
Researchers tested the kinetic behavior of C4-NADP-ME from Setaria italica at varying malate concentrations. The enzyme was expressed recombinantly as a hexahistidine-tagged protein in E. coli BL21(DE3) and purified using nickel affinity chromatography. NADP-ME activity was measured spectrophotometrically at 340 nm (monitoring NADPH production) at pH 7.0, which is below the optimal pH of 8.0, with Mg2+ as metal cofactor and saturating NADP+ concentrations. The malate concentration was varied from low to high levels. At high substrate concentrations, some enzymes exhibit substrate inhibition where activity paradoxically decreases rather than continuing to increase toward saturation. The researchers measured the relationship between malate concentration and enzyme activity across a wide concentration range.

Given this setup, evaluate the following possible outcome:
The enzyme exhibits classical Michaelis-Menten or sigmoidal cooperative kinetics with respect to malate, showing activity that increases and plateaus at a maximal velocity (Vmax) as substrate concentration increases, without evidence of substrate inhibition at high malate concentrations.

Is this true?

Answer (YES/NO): NO